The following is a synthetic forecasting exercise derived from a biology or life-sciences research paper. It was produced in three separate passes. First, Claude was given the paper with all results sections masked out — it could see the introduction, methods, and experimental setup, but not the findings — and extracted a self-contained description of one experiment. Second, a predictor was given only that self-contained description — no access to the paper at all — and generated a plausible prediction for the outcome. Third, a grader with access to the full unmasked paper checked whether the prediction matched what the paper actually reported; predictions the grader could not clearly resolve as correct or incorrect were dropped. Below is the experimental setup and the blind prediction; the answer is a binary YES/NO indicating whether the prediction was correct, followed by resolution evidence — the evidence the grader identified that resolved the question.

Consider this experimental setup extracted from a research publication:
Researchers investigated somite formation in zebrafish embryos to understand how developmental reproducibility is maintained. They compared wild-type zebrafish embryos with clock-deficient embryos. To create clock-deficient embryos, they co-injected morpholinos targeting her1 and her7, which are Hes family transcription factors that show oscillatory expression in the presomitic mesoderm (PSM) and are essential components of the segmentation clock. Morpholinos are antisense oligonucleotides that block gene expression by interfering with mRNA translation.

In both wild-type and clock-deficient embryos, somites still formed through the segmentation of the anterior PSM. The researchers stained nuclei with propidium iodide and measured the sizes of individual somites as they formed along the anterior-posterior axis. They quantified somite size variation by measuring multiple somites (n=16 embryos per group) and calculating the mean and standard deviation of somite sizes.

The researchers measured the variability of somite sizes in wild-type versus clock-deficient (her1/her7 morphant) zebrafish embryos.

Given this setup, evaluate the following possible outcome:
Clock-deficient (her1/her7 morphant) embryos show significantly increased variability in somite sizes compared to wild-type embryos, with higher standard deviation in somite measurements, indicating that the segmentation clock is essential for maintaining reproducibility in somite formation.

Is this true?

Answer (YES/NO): YES